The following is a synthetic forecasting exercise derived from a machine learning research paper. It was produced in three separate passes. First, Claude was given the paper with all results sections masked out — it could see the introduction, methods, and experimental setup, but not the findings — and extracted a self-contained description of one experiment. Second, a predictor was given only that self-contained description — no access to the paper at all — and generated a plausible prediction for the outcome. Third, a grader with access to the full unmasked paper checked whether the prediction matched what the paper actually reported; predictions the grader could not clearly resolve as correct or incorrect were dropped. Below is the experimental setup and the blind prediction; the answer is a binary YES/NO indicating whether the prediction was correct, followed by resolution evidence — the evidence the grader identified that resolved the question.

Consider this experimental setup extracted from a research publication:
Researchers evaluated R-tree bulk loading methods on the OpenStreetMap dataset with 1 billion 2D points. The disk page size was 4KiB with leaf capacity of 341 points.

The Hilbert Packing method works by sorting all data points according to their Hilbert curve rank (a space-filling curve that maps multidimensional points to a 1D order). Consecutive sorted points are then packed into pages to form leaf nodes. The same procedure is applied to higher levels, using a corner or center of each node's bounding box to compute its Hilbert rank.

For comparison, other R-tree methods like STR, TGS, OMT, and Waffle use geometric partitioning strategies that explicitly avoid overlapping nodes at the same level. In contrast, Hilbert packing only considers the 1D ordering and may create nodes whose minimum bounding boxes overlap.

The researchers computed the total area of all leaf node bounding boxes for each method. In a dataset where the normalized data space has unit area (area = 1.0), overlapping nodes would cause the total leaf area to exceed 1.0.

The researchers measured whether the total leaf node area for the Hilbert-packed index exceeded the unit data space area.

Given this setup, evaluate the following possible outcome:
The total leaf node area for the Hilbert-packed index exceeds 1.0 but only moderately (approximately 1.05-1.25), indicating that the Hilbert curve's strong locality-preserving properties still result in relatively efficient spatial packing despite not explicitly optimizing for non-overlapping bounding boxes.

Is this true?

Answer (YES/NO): NO